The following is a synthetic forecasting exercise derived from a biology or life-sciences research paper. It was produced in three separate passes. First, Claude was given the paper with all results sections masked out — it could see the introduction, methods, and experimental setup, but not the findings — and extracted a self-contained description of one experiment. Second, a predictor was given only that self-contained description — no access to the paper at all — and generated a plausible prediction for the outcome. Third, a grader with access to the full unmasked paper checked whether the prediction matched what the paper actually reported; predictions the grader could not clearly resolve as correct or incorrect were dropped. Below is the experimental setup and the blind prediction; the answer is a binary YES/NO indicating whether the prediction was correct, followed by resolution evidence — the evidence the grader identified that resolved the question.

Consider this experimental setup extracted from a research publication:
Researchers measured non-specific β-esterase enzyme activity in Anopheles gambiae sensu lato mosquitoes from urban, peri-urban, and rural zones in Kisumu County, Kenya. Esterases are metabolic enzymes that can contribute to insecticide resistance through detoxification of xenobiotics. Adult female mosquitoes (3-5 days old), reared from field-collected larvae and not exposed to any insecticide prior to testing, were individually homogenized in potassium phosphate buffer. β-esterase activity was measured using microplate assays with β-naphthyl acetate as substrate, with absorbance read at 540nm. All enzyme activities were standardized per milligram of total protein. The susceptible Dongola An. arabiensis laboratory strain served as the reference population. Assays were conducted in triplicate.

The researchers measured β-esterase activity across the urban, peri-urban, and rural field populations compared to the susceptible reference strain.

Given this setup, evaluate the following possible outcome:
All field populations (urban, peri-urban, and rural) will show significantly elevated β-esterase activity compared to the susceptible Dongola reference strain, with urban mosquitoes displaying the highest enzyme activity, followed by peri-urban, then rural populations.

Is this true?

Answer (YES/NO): NO